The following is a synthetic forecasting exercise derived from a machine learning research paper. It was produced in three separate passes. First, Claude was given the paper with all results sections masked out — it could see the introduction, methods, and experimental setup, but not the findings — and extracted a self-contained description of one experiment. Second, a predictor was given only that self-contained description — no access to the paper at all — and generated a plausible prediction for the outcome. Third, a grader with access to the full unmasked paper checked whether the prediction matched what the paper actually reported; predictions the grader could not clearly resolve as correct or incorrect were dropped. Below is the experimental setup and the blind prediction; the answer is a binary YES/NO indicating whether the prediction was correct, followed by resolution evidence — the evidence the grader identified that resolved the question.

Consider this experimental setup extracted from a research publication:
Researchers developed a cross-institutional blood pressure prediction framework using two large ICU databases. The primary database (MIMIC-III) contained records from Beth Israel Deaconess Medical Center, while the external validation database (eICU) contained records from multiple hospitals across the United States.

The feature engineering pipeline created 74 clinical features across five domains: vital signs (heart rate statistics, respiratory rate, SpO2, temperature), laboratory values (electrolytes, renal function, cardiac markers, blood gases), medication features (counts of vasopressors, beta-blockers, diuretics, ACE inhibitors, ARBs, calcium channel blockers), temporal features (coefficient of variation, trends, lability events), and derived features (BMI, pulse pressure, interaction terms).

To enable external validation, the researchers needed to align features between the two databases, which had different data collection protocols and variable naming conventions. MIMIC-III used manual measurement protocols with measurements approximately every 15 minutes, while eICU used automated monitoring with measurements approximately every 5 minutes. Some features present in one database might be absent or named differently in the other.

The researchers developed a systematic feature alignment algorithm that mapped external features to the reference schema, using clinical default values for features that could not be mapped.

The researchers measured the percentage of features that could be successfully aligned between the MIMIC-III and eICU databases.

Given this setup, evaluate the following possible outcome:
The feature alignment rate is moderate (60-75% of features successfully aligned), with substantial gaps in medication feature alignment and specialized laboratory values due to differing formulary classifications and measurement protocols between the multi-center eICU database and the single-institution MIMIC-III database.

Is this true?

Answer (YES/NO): NO